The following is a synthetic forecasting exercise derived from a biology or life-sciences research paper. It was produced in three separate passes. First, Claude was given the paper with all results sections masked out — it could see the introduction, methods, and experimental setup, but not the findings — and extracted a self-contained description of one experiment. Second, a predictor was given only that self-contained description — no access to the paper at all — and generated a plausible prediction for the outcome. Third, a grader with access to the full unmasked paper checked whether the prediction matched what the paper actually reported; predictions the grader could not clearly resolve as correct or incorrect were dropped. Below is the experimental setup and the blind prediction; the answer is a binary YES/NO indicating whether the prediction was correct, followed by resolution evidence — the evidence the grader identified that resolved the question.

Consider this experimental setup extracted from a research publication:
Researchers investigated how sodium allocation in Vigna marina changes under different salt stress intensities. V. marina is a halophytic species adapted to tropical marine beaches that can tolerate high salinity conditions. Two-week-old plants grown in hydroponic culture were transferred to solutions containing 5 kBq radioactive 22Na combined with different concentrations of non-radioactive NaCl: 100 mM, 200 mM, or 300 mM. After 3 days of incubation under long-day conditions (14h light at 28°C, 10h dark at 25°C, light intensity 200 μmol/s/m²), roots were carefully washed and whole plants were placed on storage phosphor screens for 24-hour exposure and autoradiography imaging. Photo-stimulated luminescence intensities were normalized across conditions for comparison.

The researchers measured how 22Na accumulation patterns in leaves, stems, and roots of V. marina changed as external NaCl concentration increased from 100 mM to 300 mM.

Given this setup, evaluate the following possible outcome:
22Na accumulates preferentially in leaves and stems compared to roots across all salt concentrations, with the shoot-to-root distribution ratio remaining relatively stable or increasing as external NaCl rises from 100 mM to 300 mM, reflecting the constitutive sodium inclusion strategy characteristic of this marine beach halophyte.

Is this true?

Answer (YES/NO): NO